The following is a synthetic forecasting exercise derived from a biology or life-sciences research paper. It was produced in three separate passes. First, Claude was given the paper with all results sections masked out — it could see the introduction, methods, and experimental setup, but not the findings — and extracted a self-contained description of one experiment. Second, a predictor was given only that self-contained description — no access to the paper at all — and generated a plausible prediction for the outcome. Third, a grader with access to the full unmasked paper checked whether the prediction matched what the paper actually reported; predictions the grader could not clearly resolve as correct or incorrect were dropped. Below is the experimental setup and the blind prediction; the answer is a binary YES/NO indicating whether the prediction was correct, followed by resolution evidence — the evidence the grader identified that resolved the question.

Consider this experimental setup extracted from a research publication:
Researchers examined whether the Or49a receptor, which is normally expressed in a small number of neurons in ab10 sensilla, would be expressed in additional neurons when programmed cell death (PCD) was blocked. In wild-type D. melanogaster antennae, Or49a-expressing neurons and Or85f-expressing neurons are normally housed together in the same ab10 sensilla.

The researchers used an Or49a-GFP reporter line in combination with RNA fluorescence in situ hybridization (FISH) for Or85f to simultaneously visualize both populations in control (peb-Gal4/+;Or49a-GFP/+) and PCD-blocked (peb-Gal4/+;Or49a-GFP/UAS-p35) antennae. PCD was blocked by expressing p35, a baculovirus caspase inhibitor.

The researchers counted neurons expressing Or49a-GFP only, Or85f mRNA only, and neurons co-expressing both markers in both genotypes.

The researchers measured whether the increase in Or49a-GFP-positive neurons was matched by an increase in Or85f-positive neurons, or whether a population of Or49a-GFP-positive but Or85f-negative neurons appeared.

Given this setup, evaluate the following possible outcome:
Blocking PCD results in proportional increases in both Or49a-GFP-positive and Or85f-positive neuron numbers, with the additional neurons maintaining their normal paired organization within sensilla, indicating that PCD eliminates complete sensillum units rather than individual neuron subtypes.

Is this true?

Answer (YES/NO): NO